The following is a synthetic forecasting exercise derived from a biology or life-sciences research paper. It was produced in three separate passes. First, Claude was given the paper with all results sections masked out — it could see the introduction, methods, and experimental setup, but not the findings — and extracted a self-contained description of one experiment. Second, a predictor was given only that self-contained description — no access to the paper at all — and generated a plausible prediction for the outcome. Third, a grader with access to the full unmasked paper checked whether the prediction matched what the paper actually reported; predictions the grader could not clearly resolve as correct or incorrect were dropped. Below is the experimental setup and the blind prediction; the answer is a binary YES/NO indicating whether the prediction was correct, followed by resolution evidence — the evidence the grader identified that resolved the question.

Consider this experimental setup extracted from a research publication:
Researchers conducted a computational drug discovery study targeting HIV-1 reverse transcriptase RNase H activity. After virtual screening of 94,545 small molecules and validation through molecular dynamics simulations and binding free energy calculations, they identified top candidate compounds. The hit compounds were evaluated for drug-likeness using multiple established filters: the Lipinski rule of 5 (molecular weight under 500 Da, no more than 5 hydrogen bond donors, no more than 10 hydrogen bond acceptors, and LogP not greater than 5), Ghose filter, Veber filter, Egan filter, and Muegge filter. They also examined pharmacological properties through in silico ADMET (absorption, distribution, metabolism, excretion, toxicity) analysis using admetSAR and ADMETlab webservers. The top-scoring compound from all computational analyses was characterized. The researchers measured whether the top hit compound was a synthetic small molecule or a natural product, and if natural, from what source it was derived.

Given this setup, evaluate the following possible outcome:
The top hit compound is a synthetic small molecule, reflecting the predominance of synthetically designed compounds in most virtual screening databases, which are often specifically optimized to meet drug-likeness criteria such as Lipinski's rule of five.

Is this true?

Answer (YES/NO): NO